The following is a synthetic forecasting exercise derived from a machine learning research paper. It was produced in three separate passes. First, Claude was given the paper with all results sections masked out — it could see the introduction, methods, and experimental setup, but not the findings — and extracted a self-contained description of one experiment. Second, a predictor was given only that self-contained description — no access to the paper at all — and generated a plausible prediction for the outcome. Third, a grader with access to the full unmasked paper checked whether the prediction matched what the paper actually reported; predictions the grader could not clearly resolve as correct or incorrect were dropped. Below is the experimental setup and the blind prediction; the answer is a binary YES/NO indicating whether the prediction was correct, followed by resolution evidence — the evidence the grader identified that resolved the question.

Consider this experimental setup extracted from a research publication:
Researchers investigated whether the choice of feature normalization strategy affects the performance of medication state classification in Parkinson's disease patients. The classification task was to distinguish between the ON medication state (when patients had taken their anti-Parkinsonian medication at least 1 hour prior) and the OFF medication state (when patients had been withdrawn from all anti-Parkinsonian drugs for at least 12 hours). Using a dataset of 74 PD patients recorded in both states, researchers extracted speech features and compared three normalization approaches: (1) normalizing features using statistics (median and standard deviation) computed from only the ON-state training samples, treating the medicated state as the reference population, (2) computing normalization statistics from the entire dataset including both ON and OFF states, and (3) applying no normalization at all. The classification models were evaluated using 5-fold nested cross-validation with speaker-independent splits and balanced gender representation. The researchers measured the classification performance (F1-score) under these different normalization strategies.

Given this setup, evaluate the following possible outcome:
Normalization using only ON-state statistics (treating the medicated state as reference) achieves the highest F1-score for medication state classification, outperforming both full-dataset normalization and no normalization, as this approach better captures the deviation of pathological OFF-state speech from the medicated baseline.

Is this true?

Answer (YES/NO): NO